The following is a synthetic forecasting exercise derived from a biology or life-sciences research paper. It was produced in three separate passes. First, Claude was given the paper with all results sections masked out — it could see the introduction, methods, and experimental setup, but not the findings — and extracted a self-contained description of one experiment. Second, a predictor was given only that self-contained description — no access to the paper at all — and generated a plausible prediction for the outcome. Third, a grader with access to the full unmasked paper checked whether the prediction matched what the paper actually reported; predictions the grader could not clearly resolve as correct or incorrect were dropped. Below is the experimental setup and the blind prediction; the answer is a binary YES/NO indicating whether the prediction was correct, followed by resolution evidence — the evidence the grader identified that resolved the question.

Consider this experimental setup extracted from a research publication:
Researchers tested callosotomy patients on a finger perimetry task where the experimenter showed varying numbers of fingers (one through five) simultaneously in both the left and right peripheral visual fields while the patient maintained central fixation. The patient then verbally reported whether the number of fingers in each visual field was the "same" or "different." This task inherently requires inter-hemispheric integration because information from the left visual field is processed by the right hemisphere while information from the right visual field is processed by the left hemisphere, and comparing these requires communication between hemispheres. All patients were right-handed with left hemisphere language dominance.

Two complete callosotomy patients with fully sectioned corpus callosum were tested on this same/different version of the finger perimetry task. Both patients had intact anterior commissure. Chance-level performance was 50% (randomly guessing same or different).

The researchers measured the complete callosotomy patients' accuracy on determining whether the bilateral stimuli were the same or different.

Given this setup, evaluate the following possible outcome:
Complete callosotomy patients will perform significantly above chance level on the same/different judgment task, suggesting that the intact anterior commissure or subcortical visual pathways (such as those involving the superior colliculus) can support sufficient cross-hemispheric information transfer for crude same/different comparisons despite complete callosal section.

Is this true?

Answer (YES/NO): NO